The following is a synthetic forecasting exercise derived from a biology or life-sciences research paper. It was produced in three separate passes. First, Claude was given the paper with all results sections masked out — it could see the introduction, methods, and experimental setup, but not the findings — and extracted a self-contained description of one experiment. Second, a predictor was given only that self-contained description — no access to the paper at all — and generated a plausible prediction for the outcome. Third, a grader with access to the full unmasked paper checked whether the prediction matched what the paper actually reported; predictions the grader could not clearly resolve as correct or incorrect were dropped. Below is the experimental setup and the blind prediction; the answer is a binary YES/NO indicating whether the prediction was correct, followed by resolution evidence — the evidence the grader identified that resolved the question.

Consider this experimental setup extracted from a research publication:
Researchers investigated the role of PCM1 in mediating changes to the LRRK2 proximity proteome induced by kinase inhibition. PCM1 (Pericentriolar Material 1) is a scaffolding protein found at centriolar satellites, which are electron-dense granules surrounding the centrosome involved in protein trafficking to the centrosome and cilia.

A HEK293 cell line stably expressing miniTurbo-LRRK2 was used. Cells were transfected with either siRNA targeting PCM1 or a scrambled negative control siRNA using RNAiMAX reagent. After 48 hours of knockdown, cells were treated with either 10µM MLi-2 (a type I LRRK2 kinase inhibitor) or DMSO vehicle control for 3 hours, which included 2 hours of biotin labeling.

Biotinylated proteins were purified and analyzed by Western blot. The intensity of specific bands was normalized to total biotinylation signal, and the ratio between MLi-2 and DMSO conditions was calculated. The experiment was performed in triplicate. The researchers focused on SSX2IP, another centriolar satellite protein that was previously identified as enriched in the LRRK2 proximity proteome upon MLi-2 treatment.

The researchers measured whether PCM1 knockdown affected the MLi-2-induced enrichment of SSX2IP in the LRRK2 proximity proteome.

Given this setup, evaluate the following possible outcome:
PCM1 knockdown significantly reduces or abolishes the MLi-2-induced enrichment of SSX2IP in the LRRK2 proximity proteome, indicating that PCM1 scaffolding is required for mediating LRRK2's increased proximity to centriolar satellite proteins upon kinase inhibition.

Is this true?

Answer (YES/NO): YES